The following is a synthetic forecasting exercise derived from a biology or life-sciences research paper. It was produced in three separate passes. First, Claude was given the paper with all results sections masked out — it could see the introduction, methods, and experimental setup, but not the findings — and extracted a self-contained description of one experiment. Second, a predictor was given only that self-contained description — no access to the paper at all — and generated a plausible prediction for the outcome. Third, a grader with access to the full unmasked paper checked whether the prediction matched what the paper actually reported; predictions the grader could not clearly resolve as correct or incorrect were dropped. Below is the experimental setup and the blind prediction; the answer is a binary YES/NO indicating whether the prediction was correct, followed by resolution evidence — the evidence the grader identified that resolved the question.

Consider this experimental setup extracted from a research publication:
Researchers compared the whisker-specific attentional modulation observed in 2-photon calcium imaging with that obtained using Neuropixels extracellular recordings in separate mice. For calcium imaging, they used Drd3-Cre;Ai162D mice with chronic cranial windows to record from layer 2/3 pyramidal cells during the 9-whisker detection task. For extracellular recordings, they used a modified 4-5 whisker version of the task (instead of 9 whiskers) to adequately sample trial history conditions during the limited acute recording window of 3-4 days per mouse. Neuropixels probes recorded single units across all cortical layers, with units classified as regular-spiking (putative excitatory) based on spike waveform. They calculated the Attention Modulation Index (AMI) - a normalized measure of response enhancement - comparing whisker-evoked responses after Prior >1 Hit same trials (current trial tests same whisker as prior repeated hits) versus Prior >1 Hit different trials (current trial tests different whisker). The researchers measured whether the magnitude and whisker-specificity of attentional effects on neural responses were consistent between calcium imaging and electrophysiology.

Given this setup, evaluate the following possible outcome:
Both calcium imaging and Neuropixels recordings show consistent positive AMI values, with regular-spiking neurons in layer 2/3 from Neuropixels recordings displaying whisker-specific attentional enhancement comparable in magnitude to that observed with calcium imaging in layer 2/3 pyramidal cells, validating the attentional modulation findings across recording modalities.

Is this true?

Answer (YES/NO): YES